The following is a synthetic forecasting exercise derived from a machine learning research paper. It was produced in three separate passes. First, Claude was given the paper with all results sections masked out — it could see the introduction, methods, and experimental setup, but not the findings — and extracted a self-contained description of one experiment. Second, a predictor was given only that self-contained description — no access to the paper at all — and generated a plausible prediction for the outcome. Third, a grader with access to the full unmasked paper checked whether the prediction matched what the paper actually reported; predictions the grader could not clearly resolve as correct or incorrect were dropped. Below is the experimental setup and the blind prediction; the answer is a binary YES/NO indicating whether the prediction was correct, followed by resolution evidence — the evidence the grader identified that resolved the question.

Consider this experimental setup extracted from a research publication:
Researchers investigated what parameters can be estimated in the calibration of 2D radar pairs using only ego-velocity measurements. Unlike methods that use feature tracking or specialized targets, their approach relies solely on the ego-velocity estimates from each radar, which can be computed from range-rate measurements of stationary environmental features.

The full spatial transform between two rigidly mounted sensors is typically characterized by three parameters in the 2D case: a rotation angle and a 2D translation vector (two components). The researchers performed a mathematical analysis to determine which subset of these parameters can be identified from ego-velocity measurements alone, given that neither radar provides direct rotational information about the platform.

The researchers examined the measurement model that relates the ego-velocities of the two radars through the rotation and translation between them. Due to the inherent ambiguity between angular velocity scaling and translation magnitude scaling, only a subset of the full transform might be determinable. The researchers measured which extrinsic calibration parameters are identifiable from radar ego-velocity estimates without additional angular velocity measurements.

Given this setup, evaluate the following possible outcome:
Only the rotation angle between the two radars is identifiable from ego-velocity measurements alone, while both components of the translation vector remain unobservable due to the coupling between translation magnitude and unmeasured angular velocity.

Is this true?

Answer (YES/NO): NO